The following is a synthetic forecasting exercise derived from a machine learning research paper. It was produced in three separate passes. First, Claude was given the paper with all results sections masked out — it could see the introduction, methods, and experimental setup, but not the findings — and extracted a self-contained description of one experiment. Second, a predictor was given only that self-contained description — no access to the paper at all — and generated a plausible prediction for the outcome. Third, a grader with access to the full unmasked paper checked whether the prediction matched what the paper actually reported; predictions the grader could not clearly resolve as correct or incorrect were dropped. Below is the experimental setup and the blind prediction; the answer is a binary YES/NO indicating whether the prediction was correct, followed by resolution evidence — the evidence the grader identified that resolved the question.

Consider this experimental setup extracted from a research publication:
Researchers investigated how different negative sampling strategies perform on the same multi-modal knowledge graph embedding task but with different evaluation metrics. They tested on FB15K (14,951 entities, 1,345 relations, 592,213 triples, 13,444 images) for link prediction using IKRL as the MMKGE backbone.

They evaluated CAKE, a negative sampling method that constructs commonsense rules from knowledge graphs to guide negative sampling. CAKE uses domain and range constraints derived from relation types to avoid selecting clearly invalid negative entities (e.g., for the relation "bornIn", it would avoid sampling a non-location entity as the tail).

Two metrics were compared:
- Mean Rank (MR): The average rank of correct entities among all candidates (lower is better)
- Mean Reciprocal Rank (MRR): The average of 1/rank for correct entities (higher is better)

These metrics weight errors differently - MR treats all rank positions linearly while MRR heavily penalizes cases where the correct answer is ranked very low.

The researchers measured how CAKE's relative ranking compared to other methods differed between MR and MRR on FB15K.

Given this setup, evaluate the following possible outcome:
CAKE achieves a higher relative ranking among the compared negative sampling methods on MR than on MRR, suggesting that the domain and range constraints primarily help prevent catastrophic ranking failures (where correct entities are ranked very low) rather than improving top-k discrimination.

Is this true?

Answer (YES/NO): YES